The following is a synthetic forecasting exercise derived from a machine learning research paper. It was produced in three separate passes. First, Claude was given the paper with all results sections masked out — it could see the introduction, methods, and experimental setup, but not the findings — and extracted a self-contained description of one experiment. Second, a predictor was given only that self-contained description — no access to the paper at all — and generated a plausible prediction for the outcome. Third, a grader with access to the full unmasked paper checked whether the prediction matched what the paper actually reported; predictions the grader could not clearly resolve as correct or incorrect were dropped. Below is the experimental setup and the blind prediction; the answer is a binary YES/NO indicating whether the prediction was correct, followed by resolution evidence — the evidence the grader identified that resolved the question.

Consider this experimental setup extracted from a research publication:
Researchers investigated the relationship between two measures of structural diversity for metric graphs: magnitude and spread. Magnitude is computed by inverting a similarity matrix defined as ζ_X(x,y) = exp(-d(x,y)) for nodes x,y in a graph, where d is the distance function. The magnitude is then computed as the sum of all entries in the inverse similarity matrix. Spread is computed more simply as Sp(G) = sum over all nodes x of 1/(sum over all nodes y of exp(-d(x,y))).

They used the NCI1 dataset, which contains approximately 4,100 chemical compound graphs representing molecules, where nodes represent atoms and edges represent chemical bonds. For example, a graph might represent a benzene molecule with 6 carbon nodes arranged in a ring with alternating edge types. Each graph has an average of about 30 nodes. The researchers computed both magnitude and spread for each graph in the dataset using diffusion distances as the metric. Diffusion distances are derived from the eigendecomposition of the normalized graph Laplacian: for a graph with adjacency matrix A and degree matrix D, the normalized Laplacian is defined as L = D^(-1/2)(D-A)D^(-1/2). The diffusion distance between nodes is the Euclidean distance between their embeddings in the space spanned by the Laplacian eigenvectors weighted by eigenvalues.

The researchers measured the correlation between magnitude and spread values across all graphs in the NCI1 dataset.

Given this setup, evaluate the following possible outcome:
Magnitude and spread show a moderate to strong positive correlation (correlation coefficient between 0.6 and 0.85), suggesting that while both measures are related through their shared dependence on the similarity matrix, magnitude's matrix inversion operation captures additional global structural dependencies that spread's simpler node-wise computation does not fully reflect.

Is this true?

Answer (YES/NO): NO